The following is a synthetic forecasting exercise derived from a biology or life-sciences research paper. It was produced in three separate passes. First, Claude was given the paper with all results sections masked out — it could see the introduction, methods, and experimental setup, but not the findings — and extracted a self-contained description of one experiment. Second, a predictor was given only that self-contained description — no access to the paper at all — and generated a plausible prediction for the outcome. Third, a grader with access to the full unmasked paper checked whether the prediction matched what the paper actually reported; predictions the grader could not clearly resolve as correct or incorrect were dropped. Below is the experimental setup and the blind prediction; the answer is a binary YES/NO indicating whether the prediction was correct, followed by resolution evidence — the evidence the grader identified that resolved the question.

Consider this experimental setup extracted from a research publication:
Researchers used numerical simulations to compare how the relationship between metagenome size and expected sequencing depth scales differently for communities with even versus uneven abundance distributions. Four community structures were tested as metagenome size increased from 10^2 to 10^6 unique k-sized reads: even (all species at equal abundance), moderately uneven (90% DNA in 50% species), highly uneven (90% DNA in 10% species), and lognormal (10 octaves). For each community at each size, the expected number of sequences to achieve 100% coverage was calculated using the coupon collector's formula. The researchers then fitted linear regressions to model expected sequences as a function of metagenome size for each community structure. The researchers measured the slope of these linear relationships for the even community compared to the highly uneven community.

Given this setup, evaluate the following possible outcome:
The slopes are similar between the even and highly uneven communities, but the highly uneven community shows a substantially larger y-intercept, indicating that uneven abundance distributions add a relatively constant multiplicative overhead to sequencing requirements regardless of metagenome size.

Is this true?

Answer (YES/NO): YES